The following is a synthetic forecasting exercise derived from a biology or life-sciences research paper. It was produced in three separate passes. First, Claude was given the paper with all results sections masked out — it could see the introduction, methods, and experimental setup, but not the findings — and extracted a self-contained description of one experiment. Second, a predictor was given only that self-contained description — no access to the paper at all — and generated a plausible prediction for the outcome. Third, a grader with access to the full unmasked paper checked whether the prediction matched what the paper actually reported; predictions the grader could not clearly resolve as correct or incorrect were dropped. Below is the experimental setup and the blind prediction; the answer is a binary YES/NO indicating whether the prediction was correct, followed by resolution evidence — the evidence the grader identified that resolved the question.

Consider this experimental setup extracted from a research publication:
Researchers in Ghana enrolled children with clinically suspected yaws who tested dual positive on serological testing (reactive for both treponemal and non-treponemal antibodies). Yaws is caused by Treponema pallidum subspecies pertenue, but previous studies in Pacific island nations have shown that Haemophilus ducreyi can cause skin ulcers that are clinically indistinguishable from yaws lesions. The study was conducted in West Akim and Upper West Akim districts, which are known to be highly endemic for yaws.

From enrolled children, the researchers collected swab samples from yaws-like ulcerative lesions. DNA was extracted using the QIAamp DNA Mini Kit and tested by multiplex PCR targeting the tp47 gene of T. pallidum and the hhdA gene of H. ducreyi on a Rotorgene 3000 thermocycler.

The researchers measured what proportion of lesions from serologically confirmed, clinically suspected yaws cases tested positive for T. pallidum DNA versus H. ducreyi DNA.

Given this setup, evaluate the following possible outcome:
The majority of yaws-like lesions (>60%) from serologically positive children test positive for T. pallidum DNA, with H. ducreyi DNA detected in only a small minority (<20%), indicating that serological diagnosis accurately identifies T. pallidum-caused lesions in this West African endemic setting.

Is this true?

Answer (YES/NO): NO